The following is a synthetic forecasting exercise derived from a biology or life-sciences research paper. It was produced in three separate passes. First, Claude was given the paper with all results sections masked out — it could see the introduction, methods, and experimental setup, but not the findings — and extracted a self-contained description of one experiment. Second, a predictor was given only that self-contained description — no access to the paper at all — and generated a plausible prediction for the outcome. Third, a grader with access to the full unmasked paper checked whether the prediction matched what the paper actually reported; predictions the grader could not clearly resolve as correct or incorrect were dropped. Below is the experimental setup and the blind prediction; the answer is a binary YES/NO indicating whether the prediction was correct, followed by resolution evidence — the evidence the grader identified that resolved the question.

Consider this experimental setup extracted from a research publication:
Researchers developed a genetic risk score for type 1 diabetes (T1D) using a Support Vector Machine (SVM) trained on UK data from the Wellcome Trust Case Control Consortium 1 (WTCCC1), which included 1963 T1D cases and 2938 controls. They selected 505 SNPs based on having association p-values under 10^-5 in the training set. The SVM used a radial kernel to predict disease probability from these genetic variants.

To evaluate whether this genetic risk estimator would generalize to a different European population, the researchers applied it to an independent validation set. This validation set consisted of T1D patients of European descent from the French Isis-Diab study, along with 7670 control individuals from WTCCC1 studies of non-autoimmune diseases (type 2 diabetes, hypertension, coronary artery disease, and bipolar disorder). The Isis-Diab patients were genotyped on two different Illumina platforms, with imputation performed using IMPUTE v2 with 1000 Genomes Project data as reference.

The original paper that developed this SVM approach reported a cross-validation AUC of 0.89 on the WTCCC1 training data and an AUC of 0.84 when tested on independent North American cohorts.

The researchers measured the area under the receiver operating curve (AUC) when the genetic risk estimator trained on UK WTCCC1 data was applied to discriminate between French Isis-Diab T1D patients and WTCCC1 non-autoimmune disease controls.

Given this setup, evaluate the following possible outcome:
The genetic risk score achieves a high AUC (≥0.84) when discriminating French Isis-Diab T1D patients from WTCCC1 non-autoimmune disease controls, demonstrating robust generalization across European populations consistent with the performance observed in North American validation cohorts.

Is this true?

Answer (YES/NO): YES